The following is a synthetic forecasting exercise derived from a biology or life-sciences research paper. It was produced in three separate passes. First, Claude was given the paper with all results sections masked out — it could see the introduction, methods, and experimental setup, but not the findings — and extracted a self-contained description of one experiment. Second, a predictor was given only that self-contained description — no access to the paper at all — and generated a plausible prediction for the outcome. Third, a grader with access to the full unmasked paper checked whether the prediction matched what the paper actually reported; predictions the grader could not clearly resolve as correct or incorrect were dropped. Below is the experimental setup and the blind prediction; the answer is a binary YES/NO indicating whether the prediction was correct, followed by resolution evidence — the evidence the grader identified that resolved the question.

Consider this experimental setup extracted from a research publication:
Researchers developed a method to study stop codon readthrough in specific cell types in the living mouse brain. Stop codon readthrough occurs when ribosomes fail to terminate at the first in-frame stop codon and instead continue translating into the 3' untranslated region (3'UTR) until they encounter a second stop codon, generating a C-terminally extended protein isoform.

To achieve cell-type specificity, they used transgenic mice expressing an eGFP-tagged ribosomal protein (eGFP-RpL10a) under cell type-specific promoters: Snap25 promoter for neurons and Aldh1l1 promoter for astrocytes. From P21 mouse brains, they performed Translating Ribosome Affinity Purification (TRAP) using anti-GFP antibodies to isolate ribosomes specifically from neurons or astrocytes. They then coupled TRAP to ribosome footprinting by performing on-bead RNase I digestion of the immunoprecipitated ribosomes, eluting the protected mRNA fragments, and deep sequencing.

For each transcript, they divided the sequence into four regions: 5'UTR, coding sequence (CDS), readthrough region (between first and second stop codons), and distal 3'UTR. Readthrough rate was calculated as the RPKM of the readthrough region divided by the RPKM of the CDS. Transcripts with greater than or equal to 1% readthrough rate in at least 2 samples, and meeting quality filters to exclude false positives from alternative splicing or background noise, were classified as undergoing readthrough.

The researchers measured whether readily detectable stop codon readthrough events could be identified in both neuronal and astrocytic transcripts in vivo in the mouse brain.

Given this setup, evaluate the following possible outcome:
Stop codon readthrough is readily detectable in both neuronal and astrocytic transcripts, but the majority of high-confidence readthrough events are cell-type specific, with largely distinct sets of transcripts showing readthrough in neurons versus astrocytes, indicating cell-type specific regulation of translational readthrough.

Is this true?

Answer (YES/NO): YES